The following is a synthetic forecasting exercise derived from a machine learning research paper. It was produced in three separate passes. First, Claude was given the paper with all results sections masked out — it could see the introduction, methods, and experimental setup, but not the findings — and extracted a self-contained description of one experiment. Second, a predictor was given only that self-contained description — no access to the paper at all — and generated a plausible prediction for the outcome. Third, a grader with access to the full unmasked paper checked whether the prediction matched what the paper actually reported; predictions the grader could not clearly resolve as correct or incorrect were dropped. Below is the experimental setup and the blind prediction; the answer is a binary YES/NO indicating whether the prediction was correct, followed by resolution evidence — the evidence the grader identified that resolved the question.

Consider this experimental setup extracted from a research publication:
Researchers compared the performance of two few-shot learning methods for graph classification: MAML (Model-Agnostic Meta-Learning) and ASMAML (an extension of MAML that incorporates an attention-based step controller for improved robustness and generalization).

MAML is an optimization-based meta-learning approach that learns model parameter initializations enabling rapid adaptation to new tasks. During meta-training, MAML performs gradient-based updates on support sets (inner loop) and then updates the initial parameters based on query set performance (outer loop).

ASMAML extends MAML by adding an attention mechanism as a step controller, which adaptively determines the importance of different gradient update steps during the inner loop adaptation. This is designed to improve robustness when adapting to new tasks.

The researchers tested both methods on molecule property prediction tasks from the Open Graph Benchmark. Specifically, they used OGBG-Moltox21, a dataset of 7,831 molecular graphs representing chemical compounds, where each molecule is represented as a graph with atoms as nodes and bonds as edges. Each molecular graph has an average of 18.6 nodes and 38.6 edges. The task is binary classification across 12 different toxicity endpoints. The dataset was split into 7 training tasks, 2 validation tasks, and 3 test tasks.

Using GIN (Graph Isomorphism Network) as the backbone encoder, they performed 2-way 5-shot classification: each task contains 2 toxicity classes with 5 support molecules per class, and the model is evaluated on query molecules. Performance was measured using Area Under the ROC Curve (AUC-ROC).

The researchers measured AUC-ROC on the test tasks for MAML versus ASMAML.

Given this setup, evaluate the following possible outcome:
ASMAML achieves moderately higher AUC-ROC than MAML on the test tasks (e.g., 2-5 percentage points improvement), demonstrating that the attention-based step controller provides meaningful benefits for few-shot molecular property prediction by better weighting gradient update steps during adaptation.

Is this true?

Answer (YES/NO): YES